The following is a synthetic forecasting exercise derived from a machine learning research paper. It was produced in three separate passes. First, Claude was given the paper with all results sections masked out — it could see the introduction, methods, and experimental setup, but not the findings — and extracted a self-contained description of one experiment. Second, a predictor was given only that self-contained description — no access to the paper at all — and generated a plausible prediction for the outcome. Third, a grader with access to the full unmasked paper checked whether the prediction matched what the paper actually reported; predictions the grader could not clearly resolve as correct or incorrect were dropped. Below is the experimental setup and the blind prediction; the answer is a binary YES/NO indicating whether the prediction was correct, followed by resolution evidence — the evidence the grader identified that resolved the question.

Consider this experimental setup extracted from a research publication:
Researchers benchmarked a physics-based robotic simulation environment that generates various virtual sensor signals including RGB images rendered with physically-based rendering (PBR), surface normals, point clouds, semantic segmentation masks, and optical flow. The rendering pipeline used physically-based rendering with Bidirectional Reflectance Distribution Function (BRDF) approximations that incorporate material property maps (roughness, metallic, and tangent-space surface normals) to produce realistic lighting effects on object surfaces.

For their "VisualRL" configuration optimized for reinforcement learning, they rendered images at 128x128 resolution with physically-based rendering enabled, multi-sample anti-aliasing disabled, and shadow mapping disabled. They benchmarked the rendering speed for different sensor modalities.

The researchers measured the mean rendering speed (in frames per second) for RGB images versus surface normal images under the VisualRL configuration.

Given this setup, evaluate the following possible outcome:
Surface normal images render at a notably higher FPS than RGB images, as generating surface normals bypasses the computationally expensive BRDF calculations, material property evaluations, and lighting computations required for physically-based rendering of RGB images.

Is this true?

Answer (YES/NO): YES